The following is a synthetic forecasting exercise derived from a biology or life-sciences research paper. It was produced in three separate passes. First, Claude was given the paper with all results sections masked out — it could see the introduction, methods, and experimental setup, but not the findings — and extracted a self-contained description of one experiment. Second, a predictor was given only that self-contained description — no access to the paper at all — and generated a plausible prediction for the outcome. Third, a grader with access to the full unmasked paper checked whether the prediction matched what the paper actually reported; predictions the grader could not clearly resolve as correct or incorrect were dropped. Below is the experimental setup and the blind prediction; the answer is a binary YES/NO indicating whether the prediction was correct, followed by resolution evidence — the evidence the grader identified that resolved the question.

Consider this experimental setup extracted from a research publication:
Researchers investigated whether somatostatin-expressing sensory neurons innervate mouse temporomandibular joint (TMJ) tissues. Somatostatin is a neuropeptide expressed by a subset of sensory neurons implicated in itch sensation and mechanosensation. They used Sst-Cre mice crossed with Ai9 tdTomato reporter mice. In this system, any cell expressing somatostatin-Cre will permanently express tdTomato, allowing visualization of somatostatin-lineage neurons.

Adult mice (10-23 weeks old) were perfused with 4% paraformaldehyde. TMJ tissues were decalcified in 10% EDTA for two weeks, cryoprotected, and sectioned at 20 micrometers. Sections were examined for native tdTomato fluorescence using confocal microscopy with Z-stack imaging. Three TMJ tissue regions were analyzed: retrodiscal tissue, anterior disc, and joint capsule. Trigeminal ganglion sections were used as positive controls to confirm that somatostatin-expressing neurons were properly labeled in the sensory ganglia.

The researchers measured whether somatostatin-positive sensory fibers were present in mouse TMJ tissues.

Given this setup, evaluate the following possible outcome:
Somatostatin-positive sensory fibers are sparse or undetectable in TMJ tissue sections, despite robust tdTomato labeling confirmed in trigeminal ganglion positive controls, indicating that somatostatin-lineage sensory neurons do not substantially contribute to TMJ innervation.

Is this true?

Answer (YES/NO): YES